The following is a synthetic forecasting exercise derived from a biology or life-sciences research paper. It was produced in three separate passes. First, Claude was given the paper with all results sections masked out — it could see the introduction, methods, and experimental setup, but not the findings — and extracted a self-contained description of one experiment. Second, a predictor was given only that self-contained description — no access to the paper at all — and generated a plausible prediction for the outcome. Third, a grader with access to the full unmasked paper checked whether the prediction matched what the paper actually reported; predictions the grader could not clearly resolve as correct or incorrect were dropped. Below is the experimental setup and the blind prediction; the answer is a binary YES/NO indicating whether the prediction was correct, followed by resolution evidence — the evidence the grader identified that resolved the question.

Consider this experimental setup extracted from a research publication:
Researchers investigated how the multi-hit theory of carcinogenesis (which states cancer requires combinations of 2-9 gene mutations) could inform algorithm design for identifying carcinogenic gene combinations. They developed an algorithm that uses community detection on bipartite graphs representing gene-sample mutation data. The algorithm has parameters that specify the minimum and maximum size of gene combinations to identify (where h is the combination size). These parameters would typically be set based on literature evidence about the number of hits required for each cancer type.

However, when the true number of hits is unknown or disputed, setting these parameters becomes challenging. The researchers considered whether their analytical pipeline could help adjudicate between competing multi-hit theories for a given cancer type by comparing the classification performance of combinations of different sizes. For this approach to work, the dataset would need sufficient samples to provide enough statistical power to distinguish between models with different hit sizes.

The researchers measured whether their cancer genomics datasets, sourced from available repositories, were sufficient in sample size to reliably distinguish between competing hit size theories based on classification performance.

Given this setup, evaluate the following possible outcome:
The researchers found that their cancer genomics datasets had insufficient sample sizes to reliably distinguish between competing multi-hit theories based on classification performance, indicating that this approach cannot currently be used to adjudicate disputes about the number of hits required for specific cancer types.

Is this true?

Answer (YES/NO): YES